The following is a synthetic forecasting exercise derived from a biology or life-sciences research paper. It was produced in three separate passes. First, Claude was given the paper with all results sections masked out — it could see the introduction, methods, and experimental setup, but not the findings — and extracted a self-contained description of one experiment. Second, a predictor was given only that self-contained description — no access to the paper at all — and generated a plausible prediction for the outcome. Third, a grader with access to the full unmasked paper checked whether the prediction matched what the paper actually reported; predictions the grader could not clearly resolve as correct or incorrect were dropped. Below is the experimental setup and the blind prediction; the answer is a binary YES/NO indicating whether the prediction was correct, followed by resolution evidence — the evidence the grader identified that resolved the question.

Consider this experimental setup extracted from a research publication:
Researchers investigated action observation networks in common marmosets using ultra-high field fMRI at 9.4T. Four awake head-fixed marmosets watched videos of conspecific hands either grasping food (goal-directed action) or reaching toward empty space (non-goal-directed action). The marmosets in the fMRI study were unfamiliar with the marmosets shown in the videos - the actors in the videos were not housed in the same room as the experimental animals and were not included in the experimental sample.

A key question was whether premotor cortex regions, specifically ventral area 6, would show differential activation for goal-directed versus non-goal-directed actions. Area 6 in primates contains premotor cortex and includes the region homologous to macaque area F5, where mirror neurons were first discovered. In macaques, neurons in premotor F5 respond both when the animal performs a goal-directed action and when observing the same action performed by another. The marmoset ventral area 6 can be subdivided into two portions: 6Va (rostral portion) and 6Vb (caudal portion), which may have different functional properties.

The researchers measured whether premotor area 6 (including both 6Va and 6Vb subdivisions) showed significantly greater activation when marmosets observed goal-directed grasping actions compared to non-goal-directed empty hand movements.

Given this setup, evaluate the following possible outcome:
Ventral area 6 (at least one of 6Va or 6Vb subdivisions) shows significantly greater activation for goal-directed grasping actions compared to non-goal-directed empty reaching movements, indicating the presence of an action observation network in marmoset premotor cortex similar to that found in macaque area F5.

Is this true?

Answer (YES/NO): YES